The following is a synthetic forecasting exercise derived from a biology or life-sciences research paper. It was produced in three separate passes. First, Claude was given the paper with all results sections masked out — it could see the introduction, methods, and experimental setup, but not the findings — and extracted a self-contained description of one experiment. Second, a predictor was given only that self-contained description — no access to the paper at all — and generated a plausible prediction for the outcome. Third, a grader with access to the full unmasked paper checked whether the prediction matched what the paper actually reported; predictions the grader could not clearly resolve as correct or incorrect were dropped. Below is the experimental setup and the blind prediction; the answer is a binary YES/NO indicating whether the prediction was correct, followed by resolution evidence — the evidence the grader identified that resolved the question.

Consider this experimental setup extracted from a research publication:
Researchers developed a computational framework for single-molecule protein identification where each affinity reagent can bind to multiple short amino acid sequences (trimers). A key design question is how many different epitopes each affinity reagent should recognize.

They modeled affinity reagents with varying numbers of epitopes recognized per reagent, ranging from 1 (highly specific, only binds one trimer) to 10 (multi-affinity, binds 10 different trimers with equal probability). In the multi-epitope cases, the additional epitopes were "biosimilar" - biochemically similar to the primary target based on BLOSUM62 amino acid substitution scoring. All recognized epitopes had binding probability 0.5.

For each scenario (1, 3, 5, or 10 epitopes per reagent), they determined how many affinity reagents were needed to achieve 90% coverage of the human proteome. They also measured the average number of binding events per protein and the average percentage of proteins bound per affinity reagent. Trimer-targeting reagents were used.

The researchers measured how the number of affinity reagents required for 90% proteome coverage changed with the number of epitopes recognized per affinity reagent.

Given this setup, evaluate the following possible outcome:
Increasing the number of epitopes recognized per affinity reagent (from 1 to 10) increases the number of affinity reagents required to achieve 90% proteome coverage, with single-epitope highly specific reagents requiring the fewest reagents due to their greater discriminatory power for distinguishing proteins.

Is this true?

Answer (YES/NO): NO